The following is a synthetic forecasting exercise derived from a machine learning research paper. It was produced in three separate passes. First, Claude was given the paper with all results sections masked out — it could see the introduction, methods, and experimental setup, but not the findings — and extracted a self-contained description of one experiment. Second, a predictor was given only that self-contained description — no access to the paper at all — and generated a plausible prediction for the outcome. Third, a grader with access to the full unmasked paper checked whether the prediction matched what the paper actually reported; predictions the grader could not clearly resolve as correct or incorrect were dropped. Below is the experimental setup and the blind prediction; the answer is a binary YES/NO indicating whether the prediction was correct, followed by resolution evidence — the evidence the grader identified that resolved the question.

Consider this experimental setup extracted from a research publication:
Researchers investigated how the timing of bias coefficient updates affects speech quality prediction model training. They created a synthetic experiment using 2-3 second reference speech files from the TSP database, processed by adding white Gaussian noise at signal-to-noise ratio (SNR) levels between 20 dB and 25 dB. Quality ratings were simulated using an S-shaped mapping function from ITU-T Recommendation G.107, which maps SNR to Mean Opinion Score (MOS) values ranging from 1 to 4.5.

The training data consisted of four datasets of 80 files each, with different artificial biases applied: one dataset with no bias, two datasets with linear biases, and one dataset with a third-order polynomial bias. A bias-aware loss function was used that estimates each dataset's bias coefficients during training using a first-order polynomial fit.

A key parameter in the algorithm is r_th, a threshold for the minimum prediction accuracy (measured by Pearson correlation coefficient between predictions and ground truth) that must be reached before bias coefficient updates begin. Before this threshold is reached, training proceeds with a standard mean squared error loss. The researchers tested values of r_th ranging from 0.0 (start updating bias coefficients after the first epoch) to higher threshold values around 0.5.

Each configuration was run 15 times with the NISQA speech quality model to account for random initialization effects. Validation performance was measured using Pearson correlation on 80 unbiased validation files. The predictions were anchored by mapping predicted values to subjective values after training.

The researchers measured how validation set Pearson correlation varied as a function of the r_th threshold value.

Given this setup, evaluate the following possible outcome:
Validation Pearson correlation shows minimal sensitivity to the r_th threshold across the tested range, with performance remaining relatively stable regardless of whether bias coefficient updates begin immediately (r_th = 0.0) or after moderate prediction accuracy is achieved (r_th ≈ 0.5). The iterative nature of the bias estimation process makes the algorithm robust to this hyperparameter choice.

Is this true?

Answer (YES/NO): NO